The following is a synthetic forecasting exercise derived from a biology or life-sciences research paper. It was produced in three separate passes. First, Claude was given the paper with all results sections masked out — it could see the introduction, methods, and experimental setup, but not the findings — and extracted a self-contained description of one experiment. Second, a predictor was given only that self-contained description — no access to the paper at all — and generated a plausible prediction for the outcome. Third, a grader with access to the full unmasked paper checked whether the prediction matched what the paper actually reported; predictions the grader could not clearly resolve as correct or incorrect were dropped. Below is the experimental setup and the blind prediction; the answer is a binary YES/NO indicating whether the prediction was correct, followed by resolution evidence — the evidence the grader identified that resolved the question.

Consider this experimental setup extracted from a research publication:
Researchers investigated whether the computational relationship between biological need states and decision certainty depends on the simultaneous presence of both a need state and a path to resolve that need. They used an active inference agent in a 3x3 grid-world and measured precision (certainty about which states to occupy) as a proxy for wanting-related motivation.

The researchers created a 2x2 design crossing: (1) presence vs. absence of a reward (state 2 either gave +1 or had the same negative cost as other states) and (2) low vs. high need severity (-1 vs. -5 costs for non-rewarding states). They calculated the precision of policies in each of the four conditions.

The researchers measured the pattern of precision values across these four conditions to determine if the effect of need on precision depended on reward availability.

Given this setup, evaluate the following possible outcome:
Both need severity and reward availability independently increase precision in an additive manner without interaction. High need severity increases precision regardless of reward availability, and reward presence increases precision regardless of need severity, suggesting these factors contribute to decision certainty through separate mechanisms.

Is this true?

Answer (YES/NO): NO